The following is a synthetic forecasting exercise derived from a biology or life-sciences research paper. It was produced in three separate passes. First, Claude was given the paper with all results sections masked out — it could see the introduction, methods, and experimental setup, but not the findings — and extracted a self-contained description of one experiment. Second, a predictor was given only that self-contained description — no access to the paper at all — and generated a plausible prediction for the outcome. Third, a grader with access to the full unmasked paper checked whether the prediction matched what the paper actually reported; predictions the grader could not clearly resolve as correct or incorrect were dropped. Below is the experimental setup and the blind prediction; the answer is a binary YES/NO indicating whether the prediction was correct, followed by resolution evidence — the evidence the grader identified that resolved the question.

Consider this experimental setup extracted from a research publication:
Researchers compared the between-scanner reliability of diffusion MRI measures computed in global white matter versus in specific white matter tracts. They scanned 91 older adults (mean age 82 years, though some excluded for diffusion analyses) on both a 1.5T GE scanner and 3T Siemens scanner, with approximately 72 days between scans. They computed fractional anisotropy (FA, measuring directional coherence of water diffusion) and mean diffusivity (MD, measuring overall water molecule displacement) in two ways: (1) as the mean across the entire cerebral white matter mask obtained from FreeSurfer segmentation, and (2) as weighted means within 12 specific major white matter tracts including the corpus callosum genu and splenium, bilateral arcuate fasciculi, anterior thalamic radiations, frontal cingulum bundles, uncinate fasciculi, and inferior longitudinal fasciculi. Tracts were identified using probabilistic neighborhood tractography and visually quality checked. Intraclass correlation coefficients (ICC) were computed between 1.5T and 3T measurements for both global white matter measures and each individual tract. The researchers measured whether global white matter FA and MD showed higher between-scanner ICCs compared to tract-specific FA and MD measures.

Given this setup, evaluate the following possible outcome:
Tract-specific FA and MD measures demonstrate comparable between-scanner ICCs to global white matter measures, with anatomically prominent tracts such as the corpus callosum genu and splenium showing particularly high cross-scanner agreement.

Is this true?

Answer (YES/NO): NO